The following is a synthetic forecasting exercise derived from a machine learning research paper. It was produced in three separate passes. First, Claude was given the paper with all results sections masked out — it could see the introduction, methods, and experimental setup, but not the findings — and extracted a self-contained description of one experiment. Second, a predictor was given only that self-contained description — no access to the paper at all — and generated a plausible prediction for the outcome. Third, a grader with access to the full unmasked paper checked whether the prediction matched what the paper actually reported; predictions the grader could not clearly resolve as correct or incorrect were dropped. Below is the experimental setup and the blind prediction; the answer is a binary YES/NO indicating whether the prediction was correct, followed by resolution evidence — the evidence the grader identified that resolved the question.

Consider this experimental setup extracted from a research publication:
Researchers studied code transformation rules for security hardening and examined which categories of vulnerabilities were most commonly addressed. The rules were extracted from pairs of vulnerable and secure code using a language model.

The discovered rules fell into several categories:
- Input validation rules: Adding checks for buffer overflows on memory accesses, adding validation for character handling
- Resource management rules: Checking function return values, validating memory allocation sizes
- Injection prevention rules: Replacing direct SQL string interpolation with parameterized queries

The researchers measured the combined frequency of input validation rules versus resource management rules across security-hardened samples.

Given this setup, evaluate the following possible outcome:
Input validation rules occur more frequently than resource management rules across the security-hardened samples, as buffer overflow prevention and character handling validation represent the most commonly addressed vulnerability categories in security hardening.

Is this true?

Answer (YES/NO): NO